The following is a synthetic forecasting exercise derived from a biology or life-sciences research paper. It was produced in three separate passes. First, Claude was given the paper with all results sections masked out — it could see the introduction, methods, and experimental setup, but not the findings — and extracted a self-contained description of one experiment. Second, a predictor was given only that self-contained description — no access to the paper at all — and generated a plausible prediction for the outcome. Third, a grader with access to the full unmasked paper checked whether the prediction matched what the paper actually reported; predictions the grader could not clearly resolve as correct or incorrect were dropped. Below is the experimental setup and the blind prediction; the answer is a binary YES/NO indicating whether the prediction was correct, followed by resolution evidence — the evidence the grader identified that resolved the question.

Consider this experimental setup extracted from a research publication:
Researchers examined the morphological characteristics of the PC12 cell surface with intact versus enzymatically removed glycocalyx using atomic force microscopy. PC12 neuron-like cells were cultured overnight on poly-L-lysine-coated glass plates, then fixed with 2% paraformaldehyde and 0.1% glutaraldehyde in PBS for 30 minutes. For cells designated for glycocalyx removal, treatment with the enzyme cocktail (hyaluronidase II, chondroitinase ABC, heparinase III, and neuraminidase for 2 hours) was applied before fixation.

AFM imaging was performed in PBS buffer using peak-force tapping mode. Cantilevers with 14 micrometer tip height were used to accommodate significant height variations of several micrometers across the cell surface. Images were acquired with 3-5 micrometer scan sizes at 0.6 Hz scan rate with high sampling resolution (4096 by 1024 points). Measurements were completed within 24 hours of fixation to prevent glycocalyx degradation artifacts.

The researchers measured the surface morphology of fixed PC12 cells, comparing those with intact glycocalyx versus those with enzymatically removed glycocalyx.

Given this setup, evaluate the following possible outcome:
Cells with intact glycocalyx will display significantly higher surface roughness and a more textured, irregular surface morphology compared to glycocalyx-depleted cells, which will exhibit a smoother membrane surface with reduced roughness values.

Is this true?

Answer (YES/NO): YES